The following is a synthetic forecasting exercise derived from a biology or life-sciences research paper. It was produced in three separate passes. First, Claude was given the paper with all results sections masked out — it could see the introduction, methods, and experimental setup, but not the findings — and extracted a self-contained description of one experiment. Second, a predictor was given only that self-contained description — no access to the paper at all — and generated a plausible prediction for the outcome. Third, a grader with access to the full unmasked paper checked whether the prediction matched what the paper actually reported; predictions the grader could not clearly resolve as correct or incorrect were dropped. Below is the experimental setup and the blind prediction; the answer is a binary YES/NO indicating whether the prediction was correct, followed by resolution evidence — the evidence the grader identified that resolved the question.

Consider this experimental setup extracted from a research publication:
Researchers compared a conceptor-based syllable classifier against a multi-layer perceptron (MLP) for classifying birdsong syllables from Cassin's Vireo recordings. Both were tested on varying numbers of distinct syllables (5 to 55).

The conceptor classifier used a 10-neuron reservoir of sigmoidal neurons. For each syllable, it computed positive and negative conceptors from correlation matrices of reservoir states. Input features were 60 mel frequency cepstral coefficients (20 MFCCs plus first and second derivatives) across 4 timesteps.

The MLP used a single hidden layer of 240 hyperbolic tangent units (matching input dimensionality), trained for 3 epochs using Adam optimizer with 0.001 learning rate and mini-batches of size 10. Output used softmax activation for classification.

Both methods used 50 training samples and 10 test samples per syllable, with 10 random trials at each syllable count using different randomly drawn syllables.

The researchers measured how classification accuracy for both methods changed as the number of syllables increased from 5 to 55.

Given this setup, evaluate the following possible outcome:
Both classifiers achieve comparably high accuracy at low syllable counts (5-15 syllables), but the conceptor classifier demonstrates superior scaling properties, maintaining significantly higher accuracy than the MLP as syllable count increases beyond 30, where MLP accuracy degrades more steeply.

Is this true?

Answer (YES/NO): NO